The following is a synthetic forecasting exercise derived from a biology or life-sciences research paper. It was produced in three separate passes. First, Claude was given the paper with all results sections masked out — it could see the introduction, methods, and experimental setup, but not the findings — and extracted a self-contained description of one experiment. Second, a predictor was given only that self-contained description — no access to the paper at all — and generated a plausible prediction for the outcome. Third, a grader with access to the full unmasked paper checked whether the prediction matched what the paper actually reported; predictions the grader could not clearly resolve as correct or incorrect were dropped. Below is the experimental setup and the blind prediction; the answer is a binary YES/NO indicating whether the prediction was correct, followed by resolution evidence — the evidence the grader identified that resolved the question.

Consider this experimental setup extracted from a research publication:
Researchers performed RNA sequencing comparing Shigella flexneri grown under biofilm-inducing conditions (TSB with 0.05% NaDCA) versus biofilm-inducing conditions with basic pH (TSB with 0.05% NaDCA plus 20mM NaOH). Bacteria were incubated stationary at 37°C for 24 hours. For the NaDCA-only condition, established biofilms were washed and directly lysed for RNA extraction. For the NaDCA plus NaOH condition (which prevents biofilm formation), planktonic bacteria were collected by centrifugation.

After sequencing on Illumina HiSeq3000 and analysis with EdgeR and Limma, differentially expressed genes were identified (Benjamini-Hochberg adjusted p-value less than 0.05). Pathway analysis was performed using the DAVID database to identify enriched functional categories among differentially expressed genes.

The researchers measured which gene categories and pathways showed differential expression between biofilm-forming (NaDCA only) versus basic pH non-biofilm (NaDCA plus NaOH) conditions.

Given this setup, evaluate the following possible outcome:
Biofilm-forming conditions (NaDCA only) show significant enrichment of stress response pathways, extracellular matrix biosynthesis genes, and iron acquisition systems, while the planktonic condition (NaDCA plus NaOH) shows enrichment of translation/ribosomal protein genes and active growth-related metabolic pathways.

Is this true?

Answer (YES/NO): NO